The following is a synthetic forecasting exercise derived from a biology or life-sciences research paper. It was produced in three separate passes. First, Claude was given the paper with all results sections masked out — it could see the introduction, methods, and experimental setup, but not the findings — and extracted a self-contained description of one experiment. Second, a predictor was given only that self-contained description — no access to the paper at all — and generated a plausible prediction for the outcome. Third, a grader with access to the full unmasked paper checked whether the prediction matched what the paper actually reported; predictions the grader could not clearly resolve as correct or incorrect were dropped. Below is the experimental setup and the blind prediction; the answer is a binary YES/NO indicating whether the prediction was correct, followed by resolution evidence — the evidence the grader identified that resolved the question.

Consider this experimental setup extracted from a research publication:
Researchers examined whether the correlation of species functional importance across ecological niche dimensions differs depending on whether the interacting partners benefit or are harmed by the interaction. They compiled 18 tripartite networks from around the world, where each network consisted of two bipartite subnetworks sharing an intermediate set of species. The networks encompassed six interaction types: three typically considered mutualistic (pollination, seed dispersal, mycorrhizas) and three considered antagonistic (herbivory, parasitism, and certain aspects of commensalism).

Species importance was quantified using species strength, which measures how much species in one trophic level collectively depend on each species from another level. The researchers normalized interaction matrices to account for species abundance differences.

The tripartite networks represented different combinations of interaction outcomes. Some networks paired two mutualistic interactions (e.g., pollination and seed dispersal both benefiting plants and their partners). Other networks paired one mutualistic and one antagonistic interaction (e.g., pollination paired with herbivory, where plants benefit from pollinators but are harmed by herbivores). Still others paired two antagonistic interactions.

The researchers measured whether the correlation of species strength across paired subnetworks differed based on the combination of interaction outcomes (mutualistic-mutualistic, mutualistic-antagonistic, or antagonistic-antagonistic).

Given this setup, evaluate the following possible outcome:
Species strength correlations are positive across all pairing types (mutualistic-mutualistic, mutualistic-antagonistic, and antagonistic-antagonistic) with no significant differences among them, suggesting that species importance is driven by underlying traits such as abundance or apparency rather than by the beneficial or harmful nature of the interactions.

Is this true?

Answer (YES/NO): YES